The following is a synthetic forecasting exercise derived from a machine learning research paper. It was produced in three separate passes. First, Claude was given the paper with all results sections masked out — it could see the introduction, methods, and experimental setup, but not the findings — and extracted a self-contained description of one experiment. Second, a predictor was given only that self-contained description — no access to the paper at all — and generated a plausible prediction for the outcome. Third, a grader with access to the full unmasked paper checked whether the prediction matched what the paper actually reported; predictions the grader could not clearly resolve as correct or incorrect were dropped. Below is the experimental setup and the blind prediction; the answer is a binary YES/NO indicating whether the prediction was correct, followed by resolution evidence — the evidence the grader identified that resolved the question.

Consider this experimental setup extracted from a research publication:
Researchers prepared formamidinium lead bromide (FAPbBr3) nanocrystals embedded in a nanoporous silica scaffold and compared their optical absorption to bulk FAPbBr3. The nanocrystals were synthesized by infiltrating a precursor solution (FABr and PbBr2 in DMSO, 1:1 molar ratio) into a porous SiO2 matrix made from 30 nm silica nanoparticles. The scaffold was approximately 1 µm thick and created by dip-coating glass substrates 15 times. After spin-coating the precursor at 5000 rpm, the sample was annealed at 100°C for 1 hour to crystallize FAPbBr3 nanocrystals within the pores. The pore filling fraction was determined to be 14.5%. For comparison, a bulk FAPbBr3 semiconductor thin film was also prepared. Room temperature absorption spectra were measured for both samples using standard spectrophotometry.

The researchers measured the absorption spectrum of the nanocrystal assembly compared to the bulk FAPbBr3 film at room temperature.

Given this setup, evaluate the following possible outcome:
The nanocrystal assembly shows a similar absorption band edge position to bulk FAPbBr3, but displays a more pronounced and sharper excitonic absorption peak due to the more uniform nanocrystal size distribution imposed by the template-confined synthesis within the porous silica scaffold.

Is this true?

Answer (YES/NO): NO